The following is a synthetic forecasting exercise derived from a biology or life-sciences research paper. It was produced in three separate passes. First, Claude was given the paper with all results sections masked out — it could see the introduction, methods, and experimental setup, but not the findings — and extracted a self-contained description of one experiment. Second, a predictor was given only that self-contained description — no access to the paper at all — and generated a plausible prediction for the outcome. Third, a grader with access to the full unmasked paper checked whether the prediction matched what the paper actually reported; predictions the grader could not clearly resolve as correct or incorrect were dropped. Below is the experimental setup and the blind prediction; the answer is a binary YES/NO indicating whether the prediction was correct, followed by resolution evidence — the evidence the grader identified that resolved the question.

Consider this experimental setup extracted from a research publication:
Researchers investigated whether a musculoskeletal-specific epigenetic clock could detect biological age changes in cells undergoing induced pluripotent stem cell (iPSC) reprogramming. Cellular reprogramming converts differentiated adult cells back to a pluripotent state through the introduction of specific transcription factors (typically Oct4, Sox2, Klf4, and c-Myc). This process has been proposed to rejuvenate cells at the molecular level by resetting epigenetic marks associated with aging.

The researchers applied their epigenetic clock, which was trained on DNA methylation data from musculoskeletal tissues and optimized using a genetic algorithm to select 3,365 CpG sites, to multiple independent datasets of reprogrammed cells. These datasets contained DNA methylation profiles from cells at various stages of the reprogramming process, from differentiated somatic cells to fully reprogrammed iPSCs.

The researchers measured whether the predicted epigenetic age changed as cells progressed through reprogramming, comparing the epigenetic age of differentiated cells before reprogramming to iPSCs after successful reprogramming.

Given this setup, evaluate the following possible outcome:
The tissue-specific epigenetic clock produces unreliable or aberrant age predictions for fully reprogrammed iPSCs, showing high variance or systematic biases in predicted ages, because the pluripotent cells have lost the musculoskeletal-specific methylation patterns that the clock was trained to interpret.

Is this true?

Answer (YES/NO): NO